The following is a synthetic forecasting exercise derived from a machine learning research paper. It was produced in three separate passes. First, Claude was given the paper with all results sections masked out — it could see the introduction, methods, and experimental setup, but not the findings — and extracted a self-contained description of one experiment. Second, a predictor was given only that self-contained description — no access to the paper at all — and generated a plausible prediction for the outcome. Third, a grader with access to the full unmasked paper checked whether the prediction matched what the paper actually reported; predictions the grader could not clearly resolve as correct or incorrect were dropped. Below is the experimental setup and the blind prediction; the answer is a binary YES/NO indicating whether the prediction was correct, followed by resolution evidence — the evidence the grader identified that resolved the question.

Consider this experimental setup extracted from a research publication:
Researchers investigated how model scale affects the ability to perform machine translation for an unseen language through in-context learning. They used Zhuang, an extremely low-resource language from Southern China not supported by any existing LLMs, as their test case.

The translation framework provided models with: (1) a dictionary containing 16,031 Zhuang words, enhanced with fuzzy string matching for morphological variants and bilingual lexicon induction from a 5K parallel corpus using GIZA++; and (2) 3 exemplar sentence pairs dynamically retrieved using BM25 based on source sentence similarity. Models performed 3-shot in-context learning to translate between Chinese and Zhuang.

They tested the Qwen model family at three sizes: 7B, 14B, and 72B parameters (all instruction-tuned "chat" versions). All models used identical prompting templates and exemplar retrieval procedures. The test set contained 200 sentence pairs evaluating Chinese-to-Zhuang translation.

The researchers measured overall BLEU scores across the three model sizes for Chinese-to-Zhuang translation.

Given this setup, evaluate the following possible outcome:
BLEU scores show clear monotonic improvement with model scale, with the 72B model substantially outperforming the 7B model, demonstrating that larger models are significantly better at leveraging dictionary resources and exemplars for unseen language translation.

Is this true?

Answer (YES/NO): YES